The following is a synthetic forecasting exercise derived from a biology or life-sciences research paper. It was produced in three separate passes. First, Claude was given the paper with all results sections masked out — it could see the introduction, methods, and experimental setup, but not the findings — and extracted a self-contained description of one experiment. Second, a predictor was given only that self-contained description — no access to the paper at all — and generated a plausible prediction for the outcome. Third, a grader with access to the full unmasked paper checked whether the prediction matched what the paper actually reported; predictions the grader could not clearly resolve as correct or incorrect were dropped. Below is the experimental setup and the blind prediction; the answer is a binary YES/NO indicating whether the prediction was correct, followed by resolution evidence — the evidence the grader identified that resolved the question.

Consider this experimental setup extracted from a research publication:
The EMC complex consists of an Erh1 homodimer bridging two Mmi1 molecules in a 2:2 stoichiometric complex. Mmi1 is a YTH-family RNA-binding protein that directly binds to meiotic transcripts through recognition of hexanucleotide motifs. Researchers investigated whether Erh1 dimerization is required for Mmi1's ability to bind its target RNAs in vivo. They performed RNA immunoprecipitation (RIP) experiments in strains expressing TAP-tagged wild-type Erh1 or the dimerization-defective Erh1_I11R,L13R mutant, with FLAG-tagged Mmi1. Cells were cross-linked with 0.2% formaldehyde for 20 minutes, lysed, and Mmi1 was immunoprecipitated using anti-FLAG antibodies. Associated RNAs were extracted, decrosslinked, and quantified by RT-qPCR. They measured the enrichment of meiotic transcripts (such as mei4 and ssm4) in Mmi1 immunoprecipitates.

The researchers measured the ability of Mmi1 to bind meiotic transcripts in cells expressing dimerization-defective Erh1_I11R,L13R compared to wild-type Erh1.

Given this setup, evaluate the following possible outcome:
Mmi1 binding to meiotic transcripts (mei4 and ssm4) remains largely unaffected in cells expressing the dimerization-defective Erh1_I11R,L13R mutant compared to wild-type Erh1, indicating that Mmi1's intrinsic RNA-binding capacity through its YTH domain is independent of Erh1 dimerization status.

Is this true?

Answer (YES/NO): NO